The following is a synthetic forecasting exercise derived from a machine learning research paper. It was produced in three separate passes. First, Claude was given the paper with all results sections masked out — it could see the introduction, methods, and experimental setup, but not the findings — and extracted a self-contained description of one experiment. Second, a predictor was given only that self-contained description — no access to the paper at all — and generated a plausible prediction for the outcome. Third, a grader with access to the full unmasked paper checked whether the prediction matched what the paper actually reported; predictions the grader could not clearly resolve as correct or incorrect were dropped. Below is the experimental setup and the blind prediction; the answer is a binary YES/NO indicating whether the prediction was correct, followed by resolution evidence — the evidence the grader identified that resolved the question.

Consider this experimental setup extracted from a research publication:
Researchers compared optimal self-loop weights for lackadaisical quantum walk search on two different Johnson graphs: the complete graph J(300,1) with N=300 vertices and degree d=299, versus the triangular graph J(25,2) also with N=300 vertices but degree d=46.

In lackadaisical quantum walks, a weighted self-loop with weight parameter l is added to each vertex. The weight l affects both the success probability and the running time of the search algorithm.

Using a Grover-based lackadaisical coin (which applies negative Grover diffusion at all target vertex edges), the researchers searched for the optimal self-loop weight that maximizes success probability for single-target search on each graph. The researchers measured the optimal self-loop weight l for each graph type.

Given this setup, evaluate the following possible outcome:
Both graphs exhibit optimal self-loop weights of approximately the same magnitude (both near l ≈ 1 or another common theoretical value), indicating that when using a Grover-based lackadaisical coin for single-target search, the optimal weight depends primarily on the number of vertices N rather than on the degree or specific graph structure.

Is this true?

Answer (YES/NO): NO